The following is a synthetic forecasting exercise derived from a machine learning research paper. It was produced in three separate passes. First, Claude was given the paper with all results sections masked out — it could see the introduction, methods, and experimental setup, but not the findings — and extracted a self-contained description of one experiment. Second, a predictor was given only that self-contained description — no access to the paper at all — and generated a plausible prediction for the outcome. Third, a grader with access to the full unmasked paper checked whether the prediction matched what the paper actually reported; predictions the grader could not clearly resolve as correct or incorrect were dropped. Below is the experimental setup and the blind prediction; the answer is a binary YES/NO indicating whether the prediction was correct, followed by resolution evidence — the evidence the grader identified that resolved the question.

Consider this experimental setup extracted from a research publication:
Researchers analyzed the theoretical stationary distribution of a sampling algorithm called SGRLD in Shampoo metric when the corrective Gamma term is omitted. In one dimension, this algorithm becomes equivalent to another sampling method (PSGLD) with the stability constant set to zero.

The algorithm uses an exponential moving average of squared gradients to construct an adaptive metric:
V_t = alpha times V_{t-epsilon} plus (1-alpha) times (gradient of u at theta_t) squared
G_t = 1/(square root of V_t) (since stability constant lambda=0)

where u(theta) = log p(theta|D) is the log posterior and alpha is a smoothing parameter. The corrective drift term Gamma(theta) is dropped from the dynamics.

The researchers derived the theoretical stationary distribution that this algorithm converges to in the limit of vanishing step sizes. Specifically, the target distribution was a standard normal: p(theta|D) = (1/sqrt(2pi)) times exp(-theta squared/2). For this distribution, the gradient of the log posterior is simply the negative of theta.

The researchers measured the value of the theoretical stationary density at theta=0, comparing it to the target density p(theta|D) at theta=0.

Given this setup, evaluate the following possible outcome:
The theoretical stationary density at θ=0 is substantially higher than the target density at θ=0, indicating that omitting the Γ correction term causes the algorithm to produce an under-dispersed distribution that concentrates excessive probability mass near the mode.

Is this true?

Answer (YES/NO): NO